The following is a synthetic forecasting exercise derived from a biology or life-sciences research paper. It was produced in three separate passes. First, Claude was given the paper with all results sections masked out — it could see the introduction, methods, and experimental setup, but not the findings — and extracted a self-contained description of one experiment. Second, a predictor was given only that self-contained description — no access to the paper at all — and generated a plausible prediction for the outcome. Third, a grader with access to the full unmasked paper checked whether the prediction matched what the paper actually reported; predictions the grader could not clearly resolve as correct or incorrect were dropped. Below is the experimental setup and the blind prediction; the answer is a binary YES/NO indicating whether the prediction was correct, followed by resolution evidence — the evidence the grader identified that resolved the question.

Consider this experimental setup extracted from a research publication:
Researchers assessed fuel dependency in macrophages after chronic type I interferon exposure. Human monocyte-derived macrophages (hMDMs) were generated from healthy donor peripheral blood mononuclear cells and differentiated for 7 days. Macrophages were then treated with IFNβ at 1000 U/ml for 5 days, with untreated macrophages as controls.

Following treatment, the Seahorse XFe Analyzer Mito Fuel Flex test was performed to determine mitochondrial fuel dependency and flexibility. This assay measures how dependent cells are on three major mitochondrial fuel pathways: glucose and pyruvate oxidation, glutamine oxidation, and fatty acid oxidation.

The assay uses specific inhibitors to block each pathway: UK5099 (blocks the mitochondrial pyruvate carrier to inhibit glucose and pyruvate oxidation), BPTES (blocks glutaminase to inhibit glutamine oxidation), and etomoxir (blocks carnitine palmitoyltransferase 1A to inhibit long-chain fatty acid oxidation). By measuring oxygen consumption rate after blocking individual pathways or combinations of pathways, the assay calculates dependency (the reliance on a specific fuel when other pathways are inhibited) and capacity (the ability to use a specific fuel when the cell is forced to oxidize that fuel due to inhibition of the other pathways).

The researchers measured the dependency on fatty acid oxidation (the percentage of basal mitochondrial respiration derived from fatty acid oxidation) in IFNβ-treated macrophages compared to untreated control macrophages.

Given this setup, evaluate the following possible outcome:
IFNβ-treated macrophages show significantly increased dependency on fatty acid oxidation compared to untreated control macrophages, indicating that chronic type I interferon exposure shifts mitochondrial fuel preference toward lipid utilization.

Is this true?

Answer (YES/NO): NO